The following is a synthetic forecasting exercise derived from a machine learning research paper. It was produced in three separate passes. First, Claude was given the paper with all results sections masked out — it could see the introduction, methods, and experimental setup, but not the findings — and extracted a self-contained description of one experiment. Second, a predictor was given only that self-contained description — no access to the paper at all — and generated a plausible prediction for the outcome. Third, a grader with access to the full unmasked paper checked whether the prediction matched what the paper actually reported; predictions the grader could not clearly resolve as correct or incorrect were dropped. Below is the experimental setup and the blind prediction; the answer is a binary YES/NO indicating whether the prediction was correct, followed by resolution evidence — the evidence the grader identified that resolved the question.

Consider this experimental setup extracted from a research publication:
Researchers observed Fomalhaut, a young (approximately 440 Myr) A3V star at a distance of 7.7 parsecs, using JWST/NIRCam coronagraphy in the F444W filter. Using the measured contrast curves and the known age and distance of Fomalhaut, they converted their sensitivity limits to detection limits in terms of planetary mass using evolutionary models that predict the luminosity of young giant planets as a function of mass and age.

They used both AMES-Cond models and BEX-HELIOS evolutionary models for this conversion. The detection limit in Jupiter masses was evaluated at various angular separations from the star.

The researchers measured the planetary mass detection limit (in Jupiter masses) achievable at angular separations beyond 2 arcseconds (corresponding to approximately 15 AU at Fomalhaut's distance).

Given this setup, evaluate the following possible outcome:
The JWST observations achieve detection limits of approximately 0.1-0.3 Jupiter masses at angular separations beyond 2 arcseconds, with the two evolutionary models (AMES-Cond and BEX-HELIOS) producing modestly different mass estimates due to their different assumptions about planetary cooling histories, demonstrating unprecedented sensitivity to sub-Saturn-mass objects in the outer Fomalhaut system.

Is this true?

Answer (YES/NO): NO